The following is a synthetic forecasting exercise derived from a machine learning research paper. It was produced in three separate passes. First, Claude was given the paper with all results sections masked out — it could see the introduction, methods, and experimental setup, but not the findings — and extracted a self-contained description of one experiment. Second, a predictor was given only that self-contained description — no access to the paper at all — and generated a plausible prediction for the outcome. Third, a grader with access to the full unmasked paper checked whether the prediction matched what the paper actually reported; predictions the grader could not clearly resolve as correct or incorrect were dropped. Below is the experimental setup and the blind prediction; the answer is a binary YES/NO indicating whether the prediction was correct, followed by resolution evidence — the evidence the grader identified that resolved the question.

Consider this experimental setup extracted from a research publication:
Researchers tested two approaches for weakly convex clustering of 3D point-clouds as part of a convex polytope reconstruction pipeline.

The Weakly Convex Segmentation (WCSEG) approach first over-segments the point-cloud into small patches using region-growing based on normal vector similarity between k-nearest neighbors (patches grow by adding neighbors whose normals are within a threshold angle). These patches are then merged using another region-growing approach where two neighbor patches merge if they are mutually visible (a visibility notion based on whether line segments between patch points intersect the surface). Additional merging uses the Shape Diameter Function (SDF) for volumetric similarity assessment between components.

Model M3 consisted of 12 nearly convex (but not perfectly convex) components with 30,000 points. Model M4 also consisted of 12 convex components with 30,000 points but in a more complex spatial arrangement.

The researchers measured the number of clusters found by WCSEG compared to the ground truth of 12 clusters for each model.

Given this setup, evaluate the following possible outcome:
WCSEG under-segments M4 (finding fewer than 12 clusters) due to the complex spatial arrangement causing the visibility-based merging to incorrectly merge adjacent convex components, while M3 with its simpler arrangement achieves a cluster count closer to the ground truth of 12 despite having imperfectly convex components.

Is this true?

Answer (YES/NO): YES